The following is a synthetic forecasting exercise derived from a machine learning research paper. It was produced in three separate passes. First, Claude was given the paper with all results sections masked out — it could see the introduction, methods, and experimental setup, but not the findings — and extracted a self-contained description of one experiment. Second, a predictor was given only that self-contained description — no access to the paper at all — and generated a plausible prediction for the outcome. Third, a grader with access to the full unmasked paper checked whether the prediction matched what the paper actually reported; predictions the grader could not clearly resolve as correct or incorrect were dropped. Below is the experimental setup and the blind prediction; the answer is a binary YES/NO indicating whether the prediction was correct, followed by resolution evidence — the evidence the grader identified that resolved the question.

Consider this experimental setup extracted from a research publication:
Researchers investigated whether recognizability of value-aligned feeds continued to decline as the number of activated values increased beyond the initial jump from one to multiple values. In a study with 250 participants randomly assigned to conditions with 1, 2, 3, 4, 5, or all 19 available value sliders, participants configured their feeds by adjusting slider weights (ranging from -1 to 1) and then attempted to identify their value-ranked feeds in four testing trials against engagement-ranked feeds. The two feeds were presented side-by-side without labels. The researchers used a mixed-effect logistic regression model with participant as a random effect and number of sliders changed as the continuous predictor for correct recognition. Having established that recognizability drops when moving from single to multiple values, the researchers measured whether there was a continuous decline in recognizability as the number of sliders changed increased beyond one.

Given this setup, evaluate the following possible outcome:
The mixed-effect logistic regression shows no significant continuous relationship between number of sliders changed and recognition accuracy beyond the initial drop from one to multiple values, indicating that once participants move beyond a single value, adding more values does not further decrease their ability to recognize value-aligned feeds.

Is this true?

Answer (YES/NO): YES